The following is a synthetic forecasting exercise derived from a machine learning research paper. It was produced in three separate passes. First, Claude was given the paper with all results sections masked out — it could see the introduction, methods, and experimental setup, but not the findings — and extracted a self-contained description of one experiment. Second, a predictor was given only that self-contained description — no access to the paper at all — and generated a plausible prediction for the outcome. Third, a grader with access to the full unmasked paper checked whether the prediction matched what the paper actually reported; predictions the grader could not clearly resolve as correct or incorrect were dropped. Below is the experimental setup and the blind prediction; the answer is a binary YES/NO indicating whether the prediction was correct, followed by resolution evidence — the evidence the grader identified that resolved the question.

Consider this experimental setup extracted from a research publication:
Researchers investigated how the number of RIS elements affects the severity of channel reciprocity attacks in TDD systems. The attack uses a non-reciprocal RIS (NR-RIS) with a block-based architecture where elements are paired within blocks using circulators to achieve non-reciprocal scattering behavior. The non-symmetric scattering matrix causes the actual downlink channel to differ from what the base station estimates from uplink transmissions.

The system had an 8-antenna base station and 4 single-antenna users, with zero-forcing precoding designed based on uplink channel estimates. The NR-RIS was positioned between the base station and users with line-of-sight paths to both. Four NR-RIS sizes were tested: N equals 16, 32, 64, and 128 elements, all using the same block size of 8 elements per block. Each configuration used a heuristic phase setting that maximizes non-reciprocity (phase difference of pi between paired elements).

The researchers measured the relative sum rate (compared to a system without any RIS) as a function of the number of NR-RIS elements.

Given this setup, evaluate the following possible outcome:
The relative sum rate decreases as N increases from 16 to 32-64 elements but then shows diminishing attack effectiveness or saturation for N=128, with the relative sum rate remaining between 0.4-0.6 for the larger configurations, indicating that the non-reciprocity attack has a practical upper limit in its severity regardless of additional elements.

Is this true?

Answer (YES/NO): NO